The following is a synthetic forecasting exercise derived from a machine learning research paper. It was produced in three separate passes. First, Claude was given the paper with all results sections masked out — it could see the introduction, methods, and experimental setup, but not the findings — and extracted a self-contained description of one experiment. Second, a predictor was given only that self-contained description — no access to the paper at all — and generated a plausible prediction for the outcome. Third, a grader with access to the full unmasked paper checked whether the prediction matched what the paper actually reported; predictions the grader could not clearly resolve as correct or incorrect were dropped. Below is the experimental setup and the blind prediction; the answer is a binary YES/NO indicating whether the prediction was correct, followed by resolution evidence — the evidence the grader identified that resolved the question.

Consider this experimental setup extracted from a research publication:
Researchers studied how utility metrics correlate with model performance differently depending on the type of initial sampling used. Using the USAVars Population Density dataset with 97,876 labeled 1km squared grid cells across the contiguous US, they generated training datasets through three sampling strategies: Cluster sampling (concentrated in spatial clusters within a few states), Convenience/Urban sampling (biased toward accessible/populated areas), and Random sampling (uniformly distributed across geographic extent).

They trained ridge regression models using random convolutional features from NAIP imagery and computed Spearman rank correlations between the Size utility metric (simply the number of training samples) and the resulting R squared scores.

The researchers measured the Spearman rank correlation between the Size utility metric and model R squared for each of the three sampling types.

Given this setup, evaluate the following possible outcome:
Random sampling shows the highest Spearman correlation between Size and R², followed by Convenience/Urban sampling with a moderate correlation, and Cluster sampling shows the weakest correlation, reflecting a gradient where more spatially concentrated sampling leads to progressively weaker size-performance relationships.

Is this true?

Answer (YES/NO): NO